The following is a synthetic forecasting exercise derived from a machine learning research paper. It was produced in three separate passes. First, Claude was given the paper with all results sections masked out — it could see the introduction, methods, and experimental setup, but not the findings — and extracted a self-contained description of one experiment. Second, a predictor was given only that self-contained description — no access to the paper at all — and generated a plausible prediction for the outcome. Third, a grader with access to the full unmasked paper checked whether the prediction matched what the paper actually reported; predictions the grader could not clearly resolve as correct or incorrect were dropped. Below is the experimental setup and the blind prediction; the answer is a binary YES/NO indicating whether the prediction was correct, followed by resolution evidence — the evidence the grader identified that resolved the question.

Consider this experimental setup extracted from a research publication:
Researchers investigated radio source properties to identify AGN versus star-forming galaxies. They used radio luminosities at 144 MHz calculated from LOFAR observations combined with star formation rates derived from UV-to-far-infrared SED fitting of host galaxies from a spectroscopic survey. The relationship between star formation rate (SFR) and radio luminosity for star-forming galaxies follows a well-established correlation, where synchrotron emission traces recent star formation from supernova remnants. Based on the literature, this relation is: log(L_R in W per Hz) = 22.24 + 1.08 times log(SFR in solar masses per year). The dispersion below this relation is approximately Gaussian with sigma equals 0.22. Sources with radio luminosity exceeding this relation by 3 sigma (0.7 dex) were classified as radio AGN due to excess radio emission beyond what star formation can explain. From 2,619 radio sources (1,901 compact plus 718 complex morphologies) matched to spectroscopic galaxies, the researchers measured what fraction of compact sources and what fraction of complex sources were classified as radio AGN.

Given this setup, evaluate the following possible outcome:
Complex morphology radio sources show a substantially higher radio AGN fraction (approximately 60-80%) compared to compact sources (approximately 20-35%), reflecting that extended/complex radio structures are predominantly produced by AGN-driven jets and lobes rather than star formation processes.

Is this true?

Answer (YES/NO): NO